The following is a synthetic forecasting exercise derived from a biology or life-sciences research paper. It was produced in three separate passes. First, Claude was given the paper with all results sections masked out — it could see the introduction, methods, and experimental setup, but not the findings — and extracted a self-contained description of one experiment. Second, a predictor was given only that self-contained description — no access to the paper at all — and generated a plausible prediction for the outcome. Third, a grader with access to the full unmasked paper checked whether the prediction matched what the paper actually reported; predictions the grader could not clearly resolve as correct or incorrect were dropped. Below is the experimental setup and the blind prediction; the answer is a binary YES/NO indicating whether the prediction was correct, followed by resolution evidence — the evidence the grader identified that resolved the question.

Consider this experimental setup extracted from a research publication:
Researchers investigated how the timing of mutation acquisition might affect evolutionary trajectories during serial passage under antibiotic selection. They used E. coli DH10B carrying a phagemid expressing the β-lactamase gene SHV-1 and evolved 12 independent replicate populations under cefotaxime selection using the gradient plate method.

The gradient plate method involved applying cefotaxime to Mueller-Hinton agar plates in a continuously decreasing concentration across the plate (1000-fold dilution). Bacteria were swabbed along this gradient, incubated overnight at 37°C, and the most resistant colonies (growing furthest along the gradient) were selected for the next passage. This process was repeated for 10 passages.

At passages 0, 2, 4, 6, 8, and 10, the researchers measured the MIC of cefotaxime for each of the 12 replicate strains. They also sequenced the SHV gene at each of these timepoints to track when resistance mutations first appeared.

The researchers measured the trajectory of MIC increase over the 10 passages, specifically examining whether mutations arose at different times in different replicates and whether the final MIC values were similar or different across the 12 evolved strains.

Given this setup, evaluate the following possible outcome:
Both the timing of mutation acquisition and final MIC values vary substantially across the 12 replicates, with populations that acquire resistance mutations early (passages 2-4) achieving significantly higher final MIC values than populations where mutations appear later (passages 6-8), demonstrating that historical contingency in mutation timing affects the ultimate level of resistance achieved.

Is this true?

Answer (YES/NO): NO